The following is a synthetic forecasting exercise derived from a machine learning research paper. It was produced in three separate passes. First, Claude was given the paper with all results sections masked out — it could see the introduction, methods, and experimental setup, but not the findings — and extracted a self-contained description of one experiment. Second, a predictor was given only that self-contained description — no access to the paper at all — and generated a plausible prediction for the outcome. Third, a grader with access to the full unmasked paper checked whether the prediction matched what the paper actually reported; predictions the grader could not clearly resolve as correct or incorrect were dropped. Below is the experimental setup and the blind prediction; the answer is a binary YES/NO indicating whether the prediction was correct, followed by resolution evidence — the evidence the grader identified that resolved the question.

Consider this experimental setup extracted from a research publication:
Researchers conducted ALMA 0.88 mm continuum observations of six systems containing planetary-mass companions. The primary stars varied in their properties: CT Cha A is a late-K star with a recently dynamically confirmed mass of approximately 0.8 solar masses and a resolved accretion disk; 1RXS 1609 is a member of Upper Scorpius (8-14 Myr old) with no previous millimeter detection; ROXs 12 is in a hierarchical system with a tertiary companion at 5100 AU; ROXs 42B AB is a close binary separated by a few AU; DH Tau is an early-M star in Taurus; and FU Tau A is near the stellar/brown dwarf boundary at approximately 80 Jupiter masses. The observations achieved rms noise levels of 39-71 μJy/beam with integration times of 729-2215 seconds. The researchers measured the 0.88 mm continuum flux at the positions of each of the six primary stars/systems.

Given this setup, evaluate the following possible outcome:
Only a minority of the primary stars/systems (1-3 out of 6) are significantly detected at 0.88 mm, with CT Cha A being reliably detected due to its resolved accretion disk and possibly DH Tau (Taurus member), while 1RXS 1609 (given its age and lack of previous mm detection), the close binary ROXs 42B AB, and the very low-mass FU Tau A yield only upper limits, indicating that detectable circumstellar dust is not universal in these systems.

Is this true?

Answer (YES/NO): NO